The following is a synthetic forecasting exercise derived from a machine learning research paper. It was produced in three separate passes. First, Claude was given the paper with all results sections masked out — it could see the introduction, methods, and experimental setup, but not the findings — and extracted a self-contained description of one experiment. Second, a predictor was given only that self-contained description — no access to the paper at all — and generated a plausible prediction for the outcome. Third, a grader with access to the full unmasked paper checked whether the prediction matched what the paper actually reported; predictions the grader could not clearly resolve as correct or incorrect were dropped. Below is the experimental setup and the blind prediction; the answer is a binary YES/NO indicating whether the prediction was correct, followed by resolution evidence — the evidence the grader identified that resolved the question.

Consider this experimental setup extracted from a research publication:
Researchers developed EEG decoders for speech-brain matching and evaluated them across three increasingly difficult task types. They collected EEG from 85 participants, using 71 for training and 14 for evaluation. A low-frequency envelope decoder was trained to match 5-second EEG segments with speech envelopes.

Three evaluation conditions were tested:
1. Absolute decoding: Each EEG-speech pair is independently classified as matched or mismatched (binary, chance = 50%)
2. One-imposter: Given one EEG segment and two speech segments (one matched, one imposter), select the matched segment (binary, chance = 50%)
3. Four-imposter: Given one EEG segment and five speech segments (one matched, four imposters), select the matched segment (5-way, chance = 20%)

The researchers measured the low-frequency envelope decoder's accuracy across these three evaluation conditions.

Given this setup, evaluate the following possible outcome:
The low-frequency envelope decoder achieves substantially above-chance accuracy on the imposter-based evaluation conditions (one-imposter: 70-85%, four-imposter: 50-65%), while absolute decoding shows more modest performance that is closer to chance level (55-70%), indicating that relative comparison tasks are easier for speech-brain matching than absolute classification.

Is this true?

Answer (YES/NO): NO